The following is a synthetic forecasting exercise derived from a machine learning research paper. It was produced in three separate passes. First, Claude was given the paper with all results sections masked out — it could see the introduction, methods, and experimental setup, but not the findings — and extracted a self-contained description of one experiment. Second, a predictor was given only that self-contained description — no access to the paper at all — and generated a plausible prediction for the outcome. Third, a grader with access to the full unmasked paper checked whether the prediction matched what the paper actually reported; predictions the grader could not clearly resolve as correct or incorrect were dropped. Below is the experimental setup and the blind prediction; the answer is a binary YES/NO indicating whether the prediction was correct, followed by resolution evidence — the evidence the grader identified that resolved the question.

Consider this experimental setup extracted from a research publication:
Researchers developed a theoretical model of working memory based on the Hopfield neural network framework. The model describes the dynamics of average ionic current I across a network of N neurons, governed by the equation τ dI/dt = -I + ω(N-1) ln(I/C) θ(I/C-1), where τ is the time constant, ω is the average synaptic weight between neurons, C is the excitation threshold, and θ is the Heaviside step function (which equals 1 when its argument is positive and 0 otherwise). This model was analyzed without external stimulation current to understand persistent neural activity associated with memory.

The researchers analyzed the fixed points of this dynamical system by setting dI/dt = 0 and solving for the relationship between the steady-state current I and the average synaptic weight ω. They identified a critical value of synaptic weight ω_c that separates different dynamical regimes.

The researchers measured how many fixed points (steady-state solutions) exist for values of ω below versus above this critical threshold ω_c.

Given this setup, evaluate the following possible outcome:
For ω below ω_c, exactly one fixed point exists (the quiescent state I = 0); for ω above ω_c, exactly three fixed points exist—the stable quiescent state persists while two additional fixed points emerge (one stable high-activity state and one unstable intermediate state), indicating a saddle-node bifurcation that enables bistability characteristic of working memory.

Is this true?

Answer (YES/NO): YES